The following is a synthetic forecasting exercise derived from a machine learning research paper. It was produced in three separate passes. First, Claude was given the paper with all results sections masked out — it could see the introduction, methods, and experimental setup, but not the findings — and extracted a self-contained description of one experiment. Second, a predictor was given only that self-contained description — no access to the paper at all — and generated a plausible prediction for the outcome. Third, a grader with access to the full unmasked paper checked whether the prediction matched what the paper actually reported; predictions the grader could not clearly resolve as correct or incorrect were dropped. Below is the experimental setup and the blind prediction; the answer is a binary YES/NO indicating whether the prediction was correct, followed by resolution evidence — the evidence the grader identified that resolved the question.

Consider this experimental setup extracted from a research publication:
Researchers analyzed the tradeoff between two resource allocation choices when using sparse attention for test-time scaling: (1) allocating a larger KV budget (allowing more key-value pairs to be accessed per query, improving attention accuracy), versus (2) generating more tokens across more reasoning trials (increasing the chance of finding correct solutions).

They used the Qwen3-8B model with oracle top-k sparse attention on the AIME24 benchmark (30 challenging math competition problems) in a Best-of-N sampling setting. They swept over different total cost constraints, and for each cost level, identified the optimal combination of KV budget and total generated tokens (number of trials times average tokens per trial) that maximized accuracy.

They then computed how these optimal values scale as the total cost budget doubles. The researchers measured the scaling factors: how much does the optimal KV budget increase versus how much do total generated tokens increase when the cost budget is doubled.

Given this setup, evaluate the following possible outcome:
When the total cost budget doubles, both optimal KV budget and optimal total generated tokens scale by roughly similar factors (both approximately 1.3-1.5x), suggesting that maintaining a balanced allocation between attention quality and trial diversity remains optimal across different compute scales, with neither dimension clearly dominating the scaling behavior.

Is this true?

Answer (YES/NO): NO